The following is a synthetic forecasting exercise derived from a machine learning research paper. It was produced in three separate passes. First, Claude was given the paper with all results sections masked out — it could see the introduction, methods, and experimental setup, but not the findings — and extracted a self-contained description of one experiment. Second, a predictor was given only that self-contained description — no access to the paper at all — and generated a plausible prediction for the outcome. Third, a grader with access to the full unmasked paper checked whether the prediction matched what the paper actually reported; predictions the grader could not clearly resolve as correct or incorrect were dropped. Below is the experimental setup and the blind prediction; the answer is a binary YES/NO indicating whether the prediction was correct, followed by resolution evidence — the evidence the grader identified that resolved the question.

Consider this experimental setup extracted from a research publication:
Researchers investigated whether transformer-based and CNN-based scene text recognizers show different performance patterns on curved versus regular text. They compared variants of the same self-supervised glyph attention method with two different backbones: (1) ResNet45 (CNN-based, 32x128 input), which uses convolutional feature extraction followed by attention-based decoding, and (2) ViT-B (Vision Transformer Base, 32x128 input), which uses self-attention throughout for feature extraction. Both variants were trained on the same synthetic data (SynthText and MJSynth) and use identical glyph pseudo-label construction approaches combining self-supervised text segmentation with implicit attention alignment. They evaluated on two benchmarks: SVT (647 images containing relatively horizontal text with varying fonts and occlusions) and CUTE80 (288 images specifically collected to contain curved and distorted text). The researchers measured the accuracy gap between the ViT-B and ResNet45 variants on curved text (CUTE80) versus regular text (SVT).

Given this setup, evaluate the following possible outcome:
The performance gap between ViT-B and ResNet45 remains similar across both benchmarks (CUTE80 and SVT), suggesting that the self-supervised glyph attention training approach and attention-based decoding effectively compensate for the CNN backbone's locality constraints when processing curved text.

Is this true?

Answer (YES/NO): NO